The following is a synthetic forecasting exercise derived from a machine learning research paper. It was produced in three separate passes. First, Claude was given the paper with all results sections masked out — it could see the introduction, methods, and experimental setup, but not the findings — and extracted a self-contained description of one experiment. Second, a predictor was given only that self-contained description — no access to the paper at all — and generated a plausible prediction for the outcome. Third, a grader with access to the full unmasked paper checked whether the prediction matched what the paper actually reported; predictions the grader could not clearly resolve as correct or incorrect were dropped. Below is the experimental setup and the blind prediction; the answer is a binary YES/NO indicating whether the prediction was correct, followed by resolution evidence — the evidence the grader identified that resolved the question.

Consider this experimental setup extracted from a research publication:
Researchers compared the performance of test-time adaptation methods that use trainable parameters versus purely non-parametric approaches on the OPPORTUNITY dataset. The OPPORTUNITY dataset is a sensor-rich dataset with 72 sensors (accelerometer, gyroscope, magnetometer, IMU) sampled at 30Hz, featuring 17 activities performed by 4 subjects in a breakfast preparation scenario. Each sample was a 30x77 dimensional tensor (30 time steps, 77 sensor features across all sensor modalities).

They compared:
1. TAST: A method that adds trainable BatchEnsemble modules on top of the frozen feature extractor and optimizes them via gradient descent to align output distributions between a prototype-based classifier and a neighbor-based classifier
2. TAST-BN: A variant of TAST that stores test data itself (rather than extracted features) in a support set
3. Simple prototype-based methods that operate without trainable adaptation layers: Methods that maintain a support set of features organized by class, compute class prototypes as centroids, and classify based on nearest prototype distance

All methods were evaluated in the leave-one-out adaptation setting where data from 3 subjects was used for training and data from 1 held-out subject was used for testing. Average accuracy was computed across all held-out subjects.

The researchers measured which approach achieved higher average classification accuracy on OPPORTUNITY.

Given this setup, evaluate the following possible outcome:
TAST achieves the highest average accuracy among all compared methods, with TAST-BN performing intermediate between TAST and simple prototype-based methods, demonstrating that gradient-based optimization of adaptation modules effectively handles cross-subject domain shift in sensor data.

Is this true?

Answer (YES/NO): NO